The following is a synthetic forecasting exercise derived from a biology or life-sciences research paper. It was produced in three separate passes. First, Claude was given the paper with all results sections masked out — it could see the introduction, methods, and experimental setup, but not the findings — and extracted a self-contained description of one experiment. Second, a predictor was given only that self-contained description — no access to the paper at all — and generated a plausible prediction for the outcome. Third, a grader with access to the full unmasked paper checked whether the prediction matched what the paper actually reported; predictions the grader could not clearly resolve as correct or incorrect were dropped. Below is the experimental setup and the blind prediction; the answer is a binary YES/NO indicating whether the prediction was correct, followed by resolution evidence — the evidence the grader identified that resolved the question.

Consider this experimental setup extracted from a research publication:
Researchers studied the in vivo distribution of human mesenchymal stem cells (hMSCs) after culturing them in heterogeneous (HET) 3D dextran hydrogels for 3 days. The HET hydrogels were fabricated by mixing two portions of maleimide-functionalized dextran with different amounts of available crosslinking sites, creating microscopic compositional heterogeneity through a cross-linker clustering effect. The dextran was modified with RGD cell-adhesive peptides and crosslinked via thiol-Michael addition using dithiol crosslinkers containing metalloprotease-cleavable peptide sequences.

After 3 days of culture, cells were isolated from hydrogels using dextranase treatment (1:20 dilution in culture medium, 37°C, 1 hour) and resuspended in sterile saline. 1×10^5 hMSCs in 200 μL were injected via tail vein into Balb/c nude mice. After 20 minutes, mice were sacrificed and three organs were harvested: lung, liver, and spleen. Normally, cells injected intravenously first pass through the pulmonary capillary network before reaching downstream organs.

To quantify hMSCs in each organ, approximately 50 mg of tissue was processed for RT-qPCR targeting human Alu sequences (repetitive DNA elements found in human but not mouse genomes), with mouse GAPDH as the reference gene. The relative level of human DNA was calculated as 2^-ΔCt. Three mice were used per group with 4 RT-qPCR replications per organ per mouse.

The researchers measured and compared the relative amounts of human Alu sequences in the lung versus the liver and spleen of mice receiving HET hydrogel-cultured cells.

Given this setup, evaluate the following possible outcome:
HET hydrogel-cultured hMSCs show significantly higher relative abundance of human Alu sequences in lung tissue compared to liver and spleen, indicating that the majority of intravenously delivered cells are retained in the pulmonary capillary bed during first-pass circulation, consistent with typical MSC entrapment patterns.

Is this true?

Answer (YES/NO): NO